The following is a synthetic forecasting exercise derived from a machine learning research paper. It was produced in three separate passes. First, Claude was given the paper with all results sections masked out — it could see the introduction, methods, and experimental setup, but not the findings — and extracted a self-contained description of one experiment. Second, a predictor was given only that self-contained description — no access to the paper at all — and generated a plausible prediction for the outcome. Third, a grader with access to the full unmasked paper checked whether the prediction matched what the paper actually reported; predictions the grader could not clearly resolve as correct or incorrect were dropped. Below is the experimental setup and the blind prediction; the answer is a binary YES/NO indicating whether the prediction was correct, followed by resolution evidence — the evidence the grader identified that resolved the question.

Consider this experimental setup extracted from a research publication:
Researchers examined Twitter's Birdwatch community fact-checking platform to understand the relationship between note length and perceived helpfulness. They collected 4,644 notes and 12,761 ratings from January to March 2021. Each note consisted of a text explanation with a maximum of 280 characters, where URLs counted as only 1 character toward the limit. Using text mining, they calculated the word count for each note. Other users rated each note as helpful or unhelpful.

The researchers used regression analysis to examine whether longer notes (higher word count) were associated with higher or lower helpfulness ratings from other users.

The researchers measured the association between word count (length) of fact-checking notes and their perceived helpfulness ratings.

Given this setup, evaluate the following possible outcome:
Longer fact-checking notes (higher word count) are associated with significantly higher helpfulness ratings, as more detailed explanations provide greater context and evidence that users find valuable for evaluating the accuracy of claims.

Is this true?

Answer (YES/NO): YES